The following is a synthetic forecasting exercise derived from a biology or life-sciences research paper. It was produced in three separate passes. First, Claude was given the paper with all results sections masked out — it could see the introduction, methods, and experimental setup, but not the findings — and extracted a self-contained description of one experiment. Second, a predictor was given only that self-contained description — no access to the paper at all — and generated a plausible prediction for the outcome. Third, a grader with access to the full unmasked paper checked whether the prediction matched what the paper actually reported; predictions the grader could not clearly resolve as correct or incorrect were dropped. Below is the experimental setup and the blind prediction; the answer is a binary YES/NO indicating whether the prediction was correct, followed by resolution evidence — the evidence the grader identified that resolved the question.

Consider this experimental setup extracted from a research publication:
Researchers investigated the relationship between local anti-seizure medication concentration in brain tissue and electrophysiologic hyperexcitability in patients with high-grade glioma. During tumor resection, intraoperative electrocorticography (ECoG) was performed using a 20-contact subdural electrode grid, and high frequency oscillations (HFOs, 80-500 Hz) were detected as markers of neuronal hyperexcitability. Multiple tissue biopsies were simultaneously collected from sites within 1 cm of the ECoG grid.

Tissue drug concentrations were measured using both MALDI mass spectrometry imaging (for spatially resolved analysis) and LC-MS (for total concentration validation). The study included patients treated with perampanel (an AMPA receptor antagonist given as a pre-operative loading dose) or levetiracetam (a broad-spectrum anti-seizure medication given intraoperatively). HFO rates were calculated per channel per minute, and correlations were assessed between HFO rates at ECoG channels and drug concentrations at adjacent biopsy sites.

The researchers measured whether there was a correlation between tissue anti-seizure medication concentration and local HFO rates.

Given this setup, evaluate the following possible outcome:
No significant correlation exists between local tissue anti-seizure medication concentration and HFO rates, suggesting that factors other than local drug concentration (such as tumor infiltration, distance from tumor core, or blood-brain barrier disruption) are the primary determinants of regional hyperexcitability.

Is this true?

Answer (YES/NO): YES